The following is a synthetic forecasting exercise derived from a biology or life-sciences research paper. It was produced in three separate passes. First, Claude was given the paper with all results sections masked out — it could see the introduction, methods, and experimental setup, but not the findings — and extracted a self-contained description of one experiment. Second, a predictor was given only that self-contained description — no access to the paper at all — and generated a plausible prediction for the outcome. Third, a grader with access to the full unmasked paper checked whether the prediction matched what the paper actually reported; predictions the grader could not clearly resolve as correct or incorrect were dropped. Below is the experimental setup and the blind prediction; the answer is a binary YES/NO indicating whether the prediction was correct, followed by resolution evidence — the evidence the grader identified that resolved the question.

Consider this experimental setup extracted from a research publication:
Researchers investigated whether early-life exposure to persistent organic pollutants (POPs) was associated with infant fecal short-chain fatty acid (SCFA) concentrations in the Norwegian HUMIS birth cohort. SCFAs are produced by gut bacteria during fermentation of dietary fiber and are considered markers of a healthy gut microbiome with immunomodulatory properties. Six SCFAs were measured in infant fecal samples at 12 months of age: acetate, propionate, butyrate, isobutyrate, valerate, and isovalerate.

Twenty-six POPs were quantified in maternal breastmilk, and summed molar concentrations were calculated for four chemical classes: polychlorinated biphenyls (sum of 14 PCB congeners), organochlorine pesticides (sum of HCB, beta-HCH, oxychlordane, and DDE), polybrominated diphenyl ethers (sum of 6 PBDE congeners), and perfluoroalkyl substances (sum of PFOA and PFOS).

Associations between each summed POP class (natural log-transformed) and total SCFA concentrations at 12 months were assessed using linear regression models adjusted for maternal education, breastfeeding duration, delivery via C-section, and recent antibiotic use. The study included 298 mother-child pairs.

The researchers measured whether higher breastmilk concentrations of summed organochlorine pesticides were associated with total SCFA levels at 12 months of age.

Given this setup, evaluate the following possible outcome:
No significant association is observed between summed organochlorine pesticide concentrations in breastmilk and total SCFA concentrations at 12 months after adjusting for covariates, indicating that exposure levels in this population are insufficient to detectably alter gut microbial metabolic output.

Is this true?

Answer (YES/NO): NO